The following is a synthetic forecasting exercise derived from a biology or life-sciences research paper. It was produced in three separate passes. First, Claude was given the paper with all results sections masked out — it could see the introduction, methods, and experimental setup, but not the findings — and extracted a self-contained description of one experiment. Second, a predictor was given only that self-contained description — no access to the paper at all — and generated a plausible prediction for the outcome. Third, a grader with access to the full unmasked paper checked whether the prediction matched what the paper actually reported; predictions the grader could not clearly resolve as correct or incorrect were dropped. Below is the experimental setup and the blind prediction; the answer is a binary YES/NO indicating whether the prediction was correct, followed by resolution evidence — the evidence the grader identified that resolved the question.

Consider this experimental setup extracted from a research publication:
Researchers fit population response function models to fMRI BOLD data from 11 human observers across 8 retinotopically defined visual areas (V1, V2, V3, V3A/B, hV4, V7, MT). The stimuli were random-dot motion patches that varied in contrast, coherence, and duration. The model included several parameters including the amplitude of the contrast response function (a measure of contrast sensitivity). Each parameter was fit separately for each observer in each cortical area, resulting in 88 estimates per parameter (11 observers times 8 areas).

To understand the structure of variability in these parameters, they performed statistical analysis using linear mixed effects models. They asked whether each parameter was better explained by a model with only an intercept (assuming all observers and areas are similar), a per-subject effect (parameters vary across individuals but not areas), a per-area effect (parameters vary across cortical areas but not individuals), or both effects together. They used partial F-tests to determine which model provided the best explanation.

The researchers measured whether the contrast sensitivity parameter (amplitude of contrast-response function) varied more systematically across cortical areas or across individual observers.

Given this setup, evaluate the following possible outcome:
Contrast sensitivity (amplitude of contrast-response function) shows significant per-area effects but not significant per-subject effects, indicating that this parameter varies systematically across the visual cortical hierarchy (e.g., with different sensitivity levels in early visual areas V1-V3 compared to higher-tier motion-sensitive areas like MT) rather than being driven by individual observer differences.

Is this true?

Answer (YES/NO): NO